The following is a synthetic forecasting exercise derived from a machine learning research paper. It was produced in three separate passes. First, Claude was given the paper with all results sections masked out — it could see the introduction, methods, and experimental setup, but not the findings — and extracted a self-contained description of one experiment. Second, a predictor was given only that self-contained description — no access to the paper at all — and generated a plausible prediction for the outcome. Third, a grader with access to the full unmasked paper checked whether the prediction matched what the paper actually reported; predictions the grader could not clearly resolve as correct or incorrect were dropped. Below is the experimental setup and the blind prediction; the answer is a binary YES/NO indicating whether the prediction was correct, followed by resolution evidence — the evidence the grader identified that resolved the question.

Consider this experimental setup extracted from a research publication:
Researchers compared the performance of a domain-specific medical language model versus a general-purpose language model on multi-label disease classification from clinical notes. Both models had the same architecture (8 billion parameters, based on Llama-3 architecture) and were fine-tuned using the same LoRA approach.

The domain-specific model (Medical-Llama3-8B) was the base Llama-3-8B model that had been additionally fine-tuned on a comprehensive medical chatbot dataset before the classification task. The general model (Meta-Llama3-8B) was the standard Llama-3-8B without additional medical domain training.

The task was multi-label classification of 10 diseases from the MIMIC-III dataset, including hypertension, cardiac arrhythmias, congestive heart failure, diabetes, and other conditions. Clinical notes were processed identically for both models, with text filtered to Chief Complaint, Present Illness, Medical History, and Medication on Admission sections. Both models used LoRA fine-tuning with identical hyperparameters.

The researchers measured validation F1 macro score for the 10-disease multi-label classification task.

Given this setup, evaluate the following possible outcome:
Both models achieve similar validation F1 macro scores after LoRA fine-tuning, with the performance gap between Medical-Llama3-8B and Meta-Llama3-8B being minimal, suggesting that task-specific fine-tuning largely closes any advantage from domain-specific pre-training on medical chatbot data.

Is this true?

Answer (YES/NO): NO